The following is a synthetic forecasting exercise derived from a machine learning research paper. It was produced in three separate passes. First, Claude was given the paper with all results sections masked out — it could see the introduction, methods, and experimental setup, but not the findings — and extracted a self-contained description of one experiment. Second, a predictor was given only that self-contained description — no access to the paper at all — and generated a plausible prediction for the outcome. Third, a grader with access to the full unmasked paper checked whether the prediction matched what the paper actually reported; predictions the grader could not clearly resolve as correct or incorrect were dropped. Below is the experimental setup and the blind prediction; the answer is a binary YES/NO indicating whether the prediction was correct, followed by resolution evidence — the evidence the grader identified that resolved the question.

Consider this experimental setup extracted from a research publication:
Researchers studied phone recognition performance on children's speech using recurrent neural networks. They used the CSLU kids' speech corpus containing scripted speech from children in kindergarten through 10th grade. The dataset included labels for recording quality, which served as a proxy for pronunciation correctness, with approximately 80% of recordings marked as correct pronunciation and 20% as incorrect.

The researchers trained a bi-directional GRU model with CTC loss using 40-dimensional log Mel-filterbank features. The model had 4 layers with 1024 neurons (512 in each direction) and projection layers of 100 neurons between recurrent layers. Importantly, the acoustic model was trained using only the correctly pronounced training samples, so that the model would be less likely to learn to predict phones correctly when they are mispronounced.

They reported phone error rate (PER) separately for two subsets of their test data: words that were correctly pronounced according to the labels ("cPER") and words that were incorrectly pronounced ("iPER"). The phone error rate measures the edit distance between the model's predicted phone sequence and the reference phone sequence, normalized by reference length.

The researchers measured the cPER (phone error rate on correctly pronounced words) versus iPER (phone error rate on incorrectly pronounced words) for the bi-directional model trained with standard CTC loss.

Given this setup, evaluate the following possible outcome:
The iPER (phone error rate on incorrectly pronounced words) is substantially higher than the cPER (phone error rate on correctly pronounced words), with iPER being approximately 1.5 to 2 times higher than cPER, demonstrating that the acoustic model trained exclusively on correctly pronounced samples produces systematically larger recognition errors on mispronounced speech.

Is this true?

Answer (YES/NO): NO